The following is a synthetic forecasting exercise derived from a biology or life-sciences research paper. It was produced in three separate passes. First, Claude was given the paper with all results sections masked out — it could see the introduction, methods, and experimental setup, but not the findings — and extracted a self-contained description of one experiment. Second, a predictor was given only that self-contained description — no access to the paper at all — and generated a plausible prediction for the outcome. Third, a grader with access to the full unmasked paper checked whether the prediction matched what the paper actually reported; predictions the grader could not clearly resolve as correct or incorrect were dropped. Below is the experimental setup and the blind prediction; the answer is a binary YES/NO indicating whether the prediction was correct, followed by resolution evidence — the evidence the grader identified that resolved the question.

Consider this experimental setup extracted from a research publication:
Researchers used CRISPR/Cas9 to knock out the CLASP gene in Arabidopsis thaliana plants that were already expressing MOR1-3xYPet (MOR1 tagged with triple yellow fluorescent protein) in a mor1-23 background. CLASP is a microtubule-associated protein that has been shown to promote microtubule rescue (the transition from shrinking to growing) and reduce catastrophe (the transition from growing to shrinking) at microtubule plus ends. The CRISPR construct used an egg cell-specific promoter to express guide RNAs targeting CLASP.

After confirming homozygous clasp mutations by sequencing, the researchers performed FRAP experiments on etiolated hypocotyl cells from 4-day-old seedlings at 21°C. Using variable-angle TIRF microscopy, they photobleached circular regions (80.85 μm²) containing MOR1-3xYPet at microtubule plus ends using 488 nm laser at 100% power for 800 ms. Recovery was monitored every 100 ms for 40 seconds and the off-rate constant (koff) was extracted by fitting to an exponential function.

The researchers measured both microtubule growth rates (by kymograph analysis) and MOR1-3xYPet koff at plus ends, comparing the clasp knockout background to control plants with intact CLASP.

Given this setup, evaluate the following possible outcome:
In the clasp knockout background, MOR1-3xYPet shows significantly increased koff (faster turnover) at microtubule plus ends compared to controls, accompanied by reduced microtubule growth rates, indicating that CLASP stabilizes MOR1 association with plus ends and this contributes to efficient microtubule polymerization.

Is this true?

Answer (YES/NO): NO